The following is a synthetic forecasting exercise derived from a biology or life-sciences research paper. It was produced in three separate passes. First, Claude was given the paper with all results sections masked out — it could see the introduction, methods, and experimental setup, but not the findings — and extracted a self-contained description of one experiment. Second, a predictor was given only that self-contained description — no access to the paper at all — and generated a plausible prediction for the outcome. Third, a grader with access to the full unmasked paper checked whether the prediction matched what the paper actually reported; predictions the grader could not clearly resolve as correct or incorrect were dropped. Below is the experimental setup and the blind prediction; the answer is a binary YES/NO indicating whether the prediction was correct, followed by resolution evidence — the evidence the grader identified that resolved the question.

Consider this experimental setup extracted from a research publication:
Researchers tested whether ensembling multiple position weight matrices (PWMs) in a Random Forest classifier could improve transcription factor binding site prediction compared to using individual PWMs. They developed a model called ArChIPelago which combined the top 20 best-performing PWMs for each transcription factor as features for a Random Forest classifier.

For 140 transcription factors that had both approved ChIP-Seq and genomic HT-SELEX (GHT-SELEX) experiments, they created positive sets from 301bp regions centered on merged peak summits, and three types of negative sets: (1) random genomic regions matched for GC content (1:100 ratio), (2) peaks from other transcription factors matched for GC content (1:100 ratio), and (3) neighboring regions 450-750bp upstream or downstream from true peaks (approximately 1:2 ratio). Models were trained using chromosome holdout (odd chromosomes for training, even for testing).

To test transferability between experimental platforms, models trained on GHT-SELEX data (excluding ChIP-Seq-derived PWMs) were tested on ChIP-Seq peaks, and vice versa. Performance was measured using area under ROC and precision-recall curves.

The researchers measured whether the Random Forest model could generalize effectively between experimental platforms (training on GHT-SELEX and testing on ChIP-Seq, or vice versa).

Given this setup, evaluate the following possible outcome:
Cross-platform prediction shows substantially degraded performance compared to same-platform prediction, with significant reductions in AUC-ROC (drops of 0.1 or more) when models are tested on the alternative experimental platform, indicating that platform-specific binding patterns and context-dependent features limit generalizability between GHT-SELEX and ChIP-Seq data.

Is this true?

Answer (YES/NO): NO